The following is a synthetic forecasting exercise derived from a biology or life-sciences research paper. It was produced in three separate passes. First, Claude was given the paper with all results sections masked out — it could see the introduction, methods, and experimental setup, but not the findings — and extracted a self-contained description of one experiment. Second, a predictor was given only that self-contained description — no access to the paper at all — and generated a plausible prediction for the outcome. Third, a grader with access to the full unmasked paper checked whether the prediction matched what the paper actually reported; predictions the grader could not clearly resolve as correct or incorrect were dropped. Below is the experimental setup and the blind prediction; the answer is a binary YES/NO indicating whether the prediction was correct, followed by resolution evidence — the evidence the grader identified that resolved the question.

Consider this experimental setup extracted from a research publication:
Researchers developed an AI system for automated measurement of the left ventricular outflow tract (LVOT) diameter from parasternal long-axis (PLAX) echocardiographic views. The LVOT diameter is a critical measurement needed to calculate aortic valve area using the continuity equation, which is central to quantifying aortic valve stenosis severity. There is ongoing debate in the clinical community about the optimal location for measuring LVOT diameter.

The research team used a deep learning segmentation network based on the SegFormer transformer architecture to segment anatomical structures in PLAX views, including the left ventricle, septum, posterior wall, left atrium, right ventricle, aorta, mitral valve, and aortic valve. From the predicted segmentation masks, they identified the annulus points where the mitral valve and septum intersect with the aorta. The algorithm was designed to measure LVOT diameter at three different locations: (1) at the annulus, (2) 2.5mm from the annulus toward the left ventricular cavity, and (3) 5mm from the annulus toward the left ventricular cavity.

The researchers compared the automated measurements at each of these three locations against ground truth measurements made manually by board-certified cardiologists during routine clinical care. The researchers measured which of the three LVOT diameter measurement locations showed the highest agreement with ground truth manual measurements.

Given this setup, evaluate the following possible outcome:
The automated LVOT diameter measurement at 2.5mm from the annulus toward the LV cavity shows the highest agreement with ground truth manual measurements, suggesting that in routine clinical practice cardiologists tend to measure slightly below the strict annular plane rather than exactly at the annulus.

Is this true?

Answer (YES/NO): NO